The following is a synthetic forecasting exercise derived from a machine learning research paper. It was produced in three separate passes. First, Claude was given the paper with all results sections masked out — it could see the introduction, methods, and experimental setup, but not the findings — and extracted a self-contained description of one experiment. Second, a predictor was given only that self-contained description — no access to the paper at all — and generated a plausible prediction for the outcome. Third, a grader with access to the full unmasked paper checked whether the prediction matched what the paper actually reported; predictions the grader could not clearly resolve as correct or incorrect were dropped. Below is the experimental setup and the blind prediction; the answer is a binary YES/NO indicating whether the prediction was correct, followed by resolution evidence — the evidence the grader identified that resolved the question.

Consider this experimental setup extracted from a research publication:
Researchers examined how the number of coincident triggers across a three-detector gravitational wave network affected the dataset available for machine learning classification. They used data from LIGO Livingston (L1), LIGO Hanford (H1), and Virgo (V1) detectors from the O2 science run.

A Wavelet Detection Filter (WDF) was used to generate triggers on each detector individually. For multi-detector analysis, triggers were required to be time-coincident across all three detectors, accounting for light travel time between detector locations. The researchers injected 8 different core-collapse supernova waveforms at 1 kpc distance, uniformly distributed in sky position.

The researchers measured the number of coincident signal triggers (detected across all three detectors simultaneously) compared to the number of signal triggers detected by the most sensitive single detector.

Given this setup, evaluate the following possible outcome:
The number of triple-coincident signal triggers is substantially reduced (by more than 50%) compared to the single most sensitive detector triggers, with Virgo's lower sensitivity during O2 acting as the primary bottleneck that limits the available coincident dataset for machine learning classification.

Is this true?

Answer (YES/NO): NO